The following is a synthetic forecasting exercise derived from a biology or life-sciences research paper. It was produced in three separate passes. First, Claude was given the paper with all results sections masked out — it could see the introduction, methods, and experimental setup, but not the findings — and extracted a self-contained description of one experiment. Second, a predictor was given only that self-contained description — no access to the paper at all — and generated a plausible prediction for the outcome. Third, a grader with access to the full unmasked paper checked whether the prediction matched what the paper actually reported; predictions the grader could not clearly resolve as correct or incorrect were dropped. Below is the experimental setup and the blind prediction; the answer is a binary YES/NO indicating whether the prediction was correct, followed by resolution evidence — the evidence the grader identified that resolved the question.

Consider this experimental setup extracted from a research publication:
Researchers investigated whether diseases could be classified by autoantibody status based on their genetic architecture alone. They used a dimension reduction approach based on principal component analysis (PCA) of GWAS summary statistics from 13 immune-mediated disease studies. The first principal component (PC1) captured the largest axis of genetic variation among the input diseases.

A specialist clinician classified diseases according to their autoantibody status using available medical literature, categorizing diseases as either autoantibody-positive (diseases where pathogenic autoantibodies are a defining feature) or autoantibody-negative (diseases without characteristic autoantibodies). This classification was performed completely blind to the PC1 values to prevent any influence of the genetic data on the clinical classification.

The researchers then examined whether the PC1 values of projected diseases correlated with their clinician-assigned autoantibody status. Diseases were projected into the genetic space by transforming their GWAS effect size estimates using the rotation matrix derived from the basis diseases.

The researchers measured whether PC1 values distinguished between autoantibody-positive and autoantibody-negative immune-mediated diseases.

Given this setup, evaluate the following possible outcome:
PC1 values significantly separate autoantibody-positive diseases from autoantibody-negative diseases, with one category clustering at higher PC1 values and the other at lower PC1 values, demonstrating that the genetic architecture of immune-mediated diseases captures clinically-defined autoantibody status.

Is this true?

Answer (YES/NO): YES